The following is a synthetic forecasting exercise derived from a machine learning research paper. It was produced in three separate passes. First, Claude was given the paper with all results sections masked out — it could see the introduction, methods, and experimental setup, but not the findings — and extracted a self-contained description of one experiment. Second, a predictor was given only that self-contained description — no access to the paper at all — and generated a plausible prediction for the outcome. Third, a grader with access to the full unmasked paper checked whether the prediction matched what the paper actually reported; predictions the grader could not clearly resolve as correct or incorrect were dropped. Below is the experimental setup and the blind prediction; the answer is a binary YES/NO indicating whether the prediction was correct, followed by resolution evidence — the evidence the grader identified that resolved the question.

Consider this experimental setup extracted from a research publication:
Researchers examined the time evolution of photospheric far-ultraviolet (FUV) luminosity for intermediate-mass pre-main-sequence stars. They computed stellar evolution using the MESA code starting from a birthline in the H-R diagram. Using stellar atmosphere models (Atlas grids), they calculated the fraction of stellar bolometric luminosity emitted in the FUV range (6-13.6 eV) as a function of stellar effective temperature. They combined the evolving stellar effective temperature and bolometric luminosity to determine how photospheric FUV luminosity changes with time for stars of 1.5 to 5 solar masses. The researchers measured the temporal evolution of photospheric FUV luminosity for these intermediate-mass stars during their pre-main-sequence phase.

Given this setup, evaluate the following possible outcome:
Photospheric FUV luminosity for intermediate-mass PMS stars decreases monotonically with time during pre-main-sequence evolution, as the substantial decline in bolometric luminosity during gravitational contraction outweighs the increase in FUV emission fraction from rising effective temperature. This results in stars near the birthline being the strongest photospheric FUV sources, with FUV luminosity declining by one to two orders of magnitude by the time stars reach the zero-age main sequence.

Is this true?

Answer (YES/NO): NO